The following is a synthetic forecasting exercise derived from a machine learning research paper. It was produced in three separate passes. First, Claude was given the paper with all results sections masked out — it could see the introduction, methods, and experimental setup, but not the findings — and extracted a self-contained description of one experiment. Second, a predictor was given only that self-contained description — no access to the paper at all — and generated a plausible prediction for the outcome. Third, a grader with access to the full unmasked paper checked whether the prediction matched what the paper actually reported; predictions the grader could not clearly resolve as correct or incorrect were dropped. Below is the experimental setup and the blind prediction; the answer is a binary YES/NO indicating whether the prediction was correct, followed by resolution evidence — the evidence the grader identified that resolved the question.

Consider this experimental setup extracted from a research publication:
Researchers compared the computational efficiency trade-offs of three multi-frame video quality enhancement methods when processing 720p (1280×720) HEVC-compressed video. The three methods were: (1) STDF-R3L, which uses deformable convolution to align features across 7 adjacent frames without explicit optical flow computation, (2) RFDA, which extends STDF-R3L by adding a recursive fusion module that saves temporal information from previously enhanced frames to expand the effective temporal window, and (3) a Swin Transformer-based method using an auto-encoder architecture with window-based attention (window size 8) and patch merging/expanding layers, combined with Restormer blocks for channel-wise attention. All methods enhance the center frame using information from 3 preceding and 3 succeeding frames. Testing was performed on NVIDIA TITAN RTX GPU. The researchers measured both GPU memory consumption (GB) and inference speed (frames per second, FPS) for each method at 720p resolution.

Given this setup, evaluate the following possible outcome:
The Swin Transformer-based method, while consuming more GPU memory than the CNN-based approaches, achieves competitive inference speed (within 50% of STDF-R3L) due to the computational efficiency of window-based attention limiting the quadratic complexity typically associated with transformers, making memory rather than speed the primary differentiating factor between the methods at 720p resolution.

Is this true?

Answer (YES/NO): NO